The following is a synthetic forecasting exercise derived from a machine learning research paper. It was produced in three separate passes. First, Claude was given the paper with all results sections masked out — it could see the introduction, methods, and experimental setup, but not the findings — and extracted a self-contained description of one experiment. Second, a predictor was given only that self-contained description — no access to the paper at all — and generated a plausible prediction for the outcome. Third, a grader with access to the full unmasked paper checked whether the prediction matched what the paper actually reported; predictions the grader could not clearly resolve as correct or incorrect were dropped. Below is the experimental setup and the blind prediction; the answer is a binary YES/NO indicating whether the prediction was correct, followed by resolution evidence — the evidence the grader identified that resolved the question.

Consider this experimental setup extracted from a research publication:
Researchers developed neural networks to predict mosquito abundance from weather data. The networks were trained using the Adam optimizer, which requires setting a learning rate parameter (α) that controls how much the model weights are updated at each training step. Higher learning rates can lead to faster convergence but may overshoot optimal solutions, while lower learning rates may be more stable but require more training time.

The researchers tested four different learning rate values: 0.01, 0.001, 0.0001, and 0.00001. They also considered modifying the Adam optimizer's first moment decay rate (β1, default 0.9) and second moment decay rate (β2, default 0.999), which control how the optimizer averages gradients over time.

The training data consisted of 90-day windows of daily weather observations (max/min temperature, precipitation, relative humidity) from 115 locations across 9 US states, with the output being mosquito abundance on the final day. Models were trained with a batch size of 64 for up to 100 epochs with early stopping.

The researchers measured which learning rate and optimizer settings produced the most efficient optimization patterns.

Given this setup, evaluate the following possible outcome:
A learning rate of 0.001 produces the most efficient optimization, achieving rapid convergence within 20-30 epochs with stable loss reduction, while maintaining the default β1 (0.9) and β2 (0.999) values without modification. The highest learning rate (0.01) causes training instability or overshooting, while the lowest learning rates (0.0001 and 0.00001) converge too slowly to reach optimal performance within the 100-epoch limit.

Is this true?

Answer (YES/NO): NO